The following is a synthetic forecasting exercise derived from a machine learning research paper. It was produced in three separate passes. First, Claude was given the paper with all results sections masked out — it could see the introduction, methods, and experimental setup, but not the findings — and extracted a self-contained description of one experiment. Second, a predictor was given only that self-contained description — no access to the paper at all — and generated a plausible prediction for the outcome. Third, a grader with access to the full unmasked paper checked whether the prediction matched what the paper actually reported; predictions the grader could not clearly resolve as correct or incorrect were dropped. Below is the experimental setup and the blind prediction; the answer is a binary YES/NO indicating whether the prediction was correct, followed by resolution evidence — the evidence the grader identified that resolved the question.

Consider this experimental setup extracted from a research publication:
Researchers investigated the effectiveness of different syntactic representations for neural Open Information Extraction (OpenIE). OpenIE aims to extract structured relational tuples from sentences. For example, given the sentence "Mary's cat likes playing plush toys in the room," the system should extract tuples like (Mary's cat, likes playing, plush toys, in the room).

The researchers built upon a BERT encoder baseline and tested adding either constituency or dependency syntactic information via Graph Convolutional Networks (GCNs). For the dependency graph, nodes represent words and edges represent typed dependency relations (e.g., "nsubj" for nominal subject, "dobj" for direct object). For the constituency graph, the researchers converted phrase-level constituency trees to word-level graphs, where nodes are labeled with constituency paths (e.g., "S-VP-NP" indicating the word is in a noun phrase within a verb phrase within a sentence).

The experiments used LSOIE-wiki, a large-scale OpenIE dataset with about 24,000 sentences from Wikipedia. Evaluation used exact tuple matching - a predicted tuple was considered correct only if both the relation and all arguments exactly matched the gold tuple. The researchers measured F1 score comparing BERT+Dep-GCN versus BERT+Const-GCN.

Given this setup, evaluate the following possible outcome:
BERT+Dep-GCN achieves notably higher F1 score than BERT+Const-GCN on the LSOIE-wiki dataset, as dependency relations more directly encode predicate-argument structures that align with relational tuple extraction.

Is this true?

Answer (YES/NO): NO